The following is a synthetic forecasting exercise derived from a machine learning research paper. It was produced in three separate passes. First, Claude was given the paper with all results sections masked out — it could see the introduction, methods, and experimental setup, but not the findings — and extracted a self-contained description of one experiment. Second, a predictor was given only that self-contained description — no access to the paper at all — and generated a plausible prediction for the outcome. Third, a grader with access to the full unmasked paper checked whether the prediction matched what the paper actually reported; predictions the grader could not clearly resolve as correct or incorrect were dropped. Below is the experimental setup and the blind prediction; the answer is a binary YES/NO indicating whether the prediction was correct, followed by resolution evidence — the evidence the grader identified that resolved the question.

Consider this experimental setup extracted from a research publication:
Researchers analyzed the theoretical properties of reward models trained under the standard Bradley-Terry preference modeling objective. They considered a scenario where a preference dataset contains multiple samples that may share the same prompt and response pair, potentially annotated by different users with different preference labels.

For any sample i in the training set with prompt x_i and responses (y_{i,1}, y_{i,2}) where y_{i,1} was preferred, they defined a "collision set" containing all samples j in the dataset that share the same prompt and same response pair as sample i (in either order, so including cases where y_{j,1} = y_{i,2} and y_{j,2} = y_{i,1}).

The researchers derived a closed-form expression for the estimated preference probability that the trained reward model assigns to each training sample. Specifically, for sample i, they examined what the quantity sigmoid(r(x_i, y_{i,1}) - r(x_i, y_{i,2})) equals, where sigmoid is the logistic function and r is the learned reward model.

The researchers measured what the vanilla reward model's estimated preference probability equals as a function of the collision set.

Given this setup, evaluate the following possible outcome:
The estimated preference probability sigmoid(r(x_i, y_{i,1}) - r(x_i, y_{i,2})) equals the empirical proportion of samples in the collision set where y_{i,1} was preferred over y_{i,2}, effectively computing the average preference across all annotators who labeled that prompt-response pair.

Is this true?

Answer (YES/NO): YES